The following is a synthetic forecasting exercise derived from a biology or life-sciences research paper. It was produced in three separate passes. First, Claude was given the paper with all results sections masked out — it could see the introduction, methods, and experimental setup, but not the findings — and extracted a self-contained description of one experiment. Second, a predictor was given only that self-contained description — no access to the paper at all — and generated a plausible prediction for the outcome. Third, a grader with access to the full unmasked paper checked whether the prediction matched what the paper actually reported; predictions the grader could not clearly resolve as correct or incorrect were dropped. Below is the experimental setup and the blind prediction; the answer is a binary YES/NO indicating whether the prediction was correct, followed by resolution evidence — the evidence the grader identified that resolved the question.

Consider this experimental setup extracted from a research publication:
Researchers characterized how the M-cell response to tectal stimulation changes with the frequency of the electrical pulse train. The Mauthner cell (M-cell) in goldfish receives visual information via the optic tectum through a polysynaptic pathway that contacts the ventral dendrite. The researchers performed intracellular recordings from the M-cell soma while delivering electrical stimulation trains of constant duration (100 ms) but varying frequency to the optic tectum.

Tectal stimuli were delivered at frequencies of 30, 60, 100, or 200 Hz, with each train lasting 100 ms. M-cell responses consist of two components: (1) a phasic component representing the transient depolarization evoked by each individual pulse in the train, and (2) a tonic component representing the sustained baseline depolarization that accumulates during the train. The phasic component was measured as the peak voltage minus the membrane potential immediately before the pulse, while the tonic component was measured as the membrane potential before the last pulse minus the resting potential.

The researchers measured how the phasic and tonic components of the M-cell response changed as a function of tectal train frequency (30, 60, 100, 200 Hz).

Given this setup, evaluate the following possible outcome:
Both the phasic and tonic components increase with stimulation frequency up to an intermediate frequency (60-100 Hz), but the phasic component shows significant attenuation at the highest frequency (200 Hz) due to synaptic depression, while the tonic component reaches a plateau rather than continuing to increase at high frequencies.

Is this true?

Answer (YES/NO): NO